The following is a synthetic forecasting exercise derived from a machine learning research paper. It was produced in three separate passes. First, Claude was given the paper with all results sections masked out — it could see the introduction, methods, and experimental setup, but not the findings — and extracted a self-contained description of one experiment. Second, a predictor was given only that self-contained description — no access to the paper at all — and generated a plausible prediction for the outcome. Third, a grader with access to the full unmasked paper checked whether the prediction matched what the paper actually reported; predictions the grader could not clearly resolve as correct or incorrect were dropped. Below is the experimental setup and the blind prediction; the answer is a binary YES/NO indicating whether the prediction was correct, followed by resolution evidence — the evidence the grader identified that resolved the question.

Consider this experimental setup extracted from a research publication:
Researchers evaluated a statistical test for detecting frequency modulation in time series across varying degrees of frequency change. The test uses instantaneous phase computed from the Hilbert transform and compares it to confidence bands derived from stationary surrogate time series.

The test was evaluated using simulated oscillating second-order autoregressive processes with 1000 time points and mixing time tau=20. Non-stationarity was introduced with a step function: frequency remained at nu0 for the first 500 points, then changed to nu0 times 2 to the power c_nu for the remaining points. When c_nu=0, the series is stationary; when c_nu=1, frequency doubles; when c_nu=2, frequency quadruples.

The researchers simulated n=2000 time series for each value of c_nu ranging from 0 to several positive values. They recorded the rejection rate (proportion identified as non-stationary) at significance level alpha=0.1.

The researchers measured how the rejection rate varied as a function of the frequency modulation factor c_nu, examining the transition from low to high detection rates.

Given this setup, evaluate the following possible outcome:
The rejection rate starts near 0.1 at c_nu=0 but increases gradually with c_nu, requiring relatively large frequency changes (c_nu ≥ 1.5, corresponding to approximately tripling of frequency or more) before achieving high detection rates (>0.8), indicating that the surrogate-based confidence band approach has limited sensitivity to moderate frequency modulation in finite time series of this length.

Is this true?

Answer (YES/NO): NO